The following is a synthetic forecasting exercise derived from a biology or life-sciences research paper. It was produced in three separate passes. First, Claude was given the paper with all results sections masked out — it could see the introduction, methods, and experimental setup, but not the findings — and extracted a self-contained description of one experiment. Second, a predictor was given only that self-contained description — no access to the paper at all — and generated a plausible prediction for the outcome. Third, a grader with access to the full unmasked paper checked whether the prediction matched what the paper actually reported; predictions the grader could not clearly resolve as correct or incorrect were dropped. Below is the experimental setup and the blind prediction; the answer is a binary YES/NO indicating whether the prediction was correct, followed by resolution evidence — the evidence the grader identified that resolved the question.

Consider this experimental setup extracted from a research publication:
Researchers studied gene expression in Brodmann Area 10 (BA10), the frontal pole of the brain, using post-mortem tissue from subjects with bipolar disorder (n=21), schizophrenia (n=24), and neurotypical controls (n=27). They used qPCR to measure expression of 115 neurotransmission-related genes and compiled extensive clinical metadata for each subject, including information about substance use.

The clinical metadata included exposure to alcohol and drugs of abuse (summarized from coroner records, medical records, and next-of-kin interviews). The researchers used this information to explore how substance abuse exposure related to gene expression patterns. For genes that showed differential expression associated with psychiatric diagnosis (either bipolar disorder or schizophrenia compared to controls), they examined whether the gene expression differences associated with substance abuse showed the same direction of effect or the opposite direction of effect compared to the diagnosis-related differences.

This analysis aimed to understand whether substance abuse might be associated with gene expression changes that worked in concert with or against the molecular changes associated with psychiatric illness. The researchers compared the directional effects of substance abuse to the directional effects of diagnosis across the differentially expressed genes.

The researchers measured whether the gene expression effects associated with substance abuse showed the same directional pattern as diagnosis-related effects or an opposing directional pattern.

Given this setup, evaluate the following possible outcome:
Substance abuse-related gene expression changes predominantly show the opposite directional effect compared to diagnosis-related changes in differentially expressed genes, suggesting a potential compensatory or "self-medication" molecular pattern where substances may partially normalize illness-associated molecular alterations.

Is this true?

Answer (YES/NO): NO